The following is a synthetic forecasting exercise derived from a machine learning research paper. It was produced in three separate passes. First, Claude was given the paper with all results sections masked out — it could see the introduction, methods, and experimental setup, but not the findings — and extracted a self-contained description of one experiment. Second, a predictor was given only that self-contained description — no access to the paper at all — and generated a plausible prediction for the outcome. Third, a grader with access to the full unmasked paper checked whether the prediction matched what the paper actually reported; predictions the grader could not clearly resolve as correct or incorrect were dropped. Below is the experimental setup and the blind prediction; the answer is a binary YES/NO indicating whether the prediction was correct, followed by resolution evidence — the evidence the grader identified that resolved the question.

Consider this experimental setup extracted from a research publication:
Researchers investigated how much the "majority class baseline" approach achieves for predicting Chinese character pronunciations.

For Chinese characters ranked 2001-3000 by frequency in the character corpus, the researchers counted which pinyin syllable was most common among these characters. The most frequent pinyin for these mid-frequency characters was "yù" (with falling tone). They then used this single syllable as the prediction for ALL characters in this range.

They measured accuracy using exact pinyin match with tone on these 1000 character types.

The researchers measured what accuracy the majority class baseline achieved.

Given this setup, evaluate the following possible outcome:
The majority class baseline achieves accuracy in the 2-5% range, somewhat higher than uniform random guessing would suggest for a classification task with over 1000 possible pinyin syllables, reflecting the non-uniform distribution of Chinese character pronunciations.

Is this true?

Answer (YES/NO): NO